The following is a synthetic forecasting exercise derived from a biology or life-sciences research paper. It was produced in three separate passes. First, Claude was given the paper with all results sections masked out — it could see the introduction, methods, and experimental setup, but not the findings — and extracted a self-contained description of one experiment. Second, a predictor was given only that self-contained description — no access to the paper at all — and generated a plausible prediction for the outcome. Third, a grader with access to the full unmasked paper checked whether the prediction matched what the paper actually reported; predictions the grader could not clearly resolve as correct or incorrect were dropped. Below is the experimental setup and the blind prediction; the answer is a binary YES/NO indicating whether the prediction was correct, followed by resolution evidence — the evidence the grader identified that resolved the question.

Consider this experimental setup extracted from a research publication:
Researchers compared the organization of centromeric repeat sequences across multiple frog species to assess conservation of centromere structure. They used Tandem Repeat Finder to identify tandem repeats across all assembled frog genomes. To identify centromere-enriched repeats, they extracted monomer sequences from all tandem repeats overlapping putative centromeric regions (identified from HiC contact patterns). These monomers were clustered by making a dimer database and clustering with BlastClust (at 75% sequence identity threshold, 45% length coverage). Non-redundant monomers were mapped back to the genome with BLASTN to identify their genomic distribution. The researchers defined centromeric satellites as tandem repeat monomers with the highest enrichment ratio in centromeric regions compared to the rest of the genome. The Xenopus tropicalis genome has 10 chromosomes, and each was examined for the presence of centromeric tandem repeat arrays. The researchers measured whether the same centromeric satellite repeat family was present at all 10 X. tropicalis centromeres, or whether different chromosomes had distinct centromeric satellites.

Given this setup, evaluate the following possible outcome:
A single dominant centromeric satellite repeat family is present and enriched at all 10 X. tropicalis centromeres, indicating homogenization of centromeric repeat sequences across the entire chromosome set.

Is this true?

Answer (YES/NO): YES